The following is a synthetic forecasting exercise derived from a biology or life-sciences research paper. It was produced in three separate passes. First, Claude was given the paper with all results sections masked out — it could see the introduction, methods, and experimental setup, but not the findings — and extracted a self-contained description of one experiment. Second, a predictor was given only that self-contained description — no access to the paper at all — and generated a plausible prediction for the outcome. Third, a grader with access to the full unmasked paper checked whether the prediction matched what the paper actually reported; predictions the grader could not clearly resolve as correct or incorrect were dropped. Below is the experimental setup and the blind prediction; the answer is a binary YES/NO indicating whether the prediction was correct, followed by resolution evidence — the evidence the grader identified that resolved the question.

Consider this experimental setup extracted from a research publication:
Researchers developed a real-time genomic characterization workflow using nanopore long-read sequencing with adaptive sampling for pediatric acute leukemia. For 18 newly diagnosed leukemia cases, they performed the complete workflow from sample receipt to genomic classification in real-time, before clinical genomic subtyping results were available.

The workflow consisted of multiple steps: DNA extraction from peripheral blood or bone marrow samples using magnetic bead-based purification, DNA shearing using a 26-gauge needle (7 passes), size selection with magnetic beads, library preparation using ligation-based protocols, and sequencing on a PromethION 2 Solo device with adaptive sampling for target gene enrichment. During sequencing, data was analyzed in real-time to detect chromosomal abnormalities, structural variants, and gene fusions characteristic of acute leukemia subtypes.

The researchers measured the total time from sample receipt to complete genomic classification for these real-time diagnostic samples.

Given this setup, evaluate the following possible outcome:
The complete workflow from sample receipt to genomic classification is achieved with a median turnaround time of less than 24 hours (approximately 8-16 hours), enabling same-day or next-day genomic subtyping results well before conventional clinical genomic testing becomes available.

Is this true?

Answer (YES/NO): NO